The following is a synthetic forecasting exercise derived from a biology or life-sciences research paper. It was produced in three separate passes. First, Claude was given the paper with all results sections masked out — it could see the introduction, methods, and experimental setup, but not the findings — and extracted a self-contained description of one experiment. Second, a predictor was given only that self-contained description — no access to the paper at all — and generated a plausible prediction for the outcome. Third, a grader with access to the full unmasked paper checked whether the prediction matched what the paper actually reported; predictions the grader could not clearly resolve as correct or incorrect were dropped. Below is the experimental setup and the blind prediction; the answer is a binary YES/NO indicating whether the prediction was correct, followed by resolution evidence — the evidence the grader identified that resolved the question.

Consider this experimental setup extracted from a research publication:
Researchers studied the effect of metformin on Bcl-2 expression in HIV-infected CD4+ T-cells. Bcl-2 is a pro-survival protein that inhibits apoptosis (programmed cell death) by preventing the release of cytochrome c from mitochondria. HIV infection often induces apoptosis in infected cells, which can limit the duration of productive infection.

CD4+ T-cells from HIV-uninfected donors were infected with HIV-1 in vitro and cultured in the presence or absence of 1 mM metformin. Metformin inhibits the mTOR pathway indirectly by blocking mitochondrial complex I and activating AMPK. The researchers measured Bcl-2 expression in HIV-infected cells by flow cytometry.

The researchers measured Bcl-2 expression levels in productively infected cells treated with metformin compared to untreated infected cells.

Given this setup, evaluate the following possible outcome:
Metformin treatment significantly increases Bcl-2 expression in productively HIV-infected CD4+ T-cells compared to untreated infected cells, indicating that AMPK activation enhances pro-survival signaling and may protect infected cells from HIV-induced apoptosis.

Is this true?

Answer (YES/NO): YES